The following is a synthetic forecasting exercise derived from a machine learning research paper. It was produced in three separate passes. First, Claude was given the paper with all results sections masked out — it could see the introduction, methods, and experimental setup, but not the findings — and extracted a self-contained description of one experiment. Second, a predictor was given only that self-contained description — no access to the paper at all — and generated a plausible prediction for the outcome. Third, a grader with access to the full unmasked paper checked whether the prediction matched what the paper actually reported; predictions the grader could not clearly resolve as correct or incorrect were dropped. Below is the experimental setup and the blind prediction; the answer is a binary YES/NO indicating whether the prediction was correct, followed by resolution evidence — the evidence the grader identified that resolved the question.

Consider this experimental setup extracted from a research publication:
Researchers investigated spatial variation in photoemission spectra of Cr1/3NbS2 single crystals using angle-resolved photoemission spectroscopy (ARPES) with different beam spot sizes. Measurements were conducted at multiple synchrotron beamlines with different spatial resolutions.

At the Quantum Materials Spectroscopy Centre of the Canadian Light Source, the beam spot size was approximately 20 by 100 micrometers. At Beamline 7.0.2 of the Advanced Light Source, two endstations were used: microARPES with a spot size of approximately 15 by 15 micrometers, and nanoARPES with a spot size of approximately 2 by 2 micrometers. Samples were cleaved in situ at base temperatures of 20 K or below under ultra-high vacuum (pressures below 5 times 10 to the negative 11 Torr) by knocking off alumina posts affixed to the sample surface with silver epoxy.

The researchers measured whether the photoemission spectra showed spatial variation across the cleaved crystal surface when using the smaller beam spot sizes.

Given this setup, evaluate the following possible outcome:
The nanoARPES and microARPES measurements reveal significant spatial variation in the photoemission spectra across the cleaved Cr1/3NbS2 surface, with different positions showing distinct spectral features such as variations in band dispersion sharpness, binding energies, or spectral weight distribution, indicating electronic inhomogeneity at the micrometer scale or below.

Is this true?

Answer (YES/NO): YES